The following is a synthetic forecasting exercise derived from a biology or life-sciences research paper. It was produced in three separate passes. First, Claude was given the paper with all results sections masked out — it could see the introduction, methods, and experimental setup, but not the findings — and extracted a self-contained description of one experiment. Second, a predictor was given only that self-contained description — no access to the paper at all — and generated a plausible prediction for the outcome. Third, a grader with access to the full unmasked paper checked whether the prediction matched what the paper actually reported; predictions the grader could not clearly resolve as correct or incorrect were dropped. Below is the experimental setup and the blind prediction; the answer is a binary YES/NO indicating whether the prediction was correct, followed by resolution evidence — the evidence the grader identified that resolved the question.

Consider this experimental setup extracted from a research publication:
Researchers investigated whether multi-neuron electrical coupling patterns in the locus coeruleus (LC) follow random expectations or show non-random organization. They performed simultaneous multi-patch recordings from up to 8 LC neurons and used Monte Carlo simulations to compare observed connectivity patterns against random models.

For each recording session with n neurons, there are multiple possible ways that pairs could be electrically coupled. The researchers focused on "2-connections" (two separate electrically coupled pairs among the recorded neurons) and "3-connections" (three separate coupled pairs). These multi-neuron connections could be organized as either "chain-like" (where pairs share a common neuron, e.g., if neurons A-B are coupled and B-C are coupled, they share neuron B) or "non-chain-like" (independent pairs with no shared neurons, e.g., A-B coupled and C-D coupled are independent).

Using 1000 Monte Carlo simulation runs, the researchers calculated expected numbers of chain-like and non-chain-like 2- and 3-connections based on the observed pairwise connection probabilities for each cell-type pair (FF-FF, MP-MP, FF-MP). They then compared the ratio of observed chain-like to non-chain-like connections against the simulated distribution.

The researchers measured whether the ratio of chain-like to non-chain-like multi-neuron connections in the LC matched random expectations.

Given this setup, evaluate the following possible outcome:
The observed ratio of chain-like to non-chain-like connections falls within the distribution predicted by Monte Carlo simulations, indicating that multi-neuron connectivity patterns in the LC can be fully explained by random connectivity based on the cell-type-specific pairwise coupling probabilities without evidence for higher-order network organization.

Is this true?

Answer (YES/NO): NO